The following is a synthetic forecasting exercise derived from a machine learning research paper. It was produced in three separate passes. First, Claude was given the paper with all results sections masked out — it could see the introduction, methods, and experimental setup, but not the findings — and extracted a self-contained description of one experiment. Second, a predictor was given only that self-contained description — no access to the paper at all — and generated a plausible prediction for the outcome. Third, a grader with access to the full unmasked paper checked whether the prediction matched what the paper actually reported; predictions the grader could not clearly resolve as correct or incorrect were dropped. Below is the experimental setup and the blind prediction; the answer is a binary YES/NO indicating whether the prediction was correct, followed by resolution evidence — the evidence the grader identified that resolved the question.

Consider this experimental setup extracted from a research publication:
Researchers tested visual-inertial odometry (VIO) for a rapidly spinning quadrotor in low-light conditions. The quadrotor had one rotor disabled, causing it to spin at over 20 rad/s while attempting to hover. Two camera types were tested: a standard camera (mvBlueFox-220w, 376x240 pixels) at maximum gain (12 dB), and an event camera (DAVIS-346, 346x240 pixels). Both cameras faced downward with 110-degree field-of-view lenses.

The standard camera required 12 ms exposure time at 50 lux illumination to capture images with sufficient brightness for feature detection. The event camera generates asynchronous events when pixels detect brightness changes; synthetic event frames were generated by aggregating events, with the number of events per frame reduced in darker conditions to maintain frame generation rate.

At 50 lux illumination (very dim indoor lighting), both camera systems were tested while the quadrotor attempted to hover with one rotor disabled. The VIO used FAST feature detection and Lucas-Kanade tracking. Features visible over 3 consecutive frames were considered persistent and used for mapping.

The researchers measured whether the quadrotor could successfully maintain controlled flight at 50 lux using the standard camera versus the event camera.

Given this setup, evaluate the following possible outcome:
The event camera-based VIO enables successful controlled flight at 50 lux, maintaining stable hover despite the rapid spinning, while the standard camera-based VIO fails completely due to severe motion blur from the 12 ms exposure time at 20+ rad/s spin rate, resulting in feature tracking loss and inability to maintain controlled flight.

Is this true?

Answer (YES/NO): YES